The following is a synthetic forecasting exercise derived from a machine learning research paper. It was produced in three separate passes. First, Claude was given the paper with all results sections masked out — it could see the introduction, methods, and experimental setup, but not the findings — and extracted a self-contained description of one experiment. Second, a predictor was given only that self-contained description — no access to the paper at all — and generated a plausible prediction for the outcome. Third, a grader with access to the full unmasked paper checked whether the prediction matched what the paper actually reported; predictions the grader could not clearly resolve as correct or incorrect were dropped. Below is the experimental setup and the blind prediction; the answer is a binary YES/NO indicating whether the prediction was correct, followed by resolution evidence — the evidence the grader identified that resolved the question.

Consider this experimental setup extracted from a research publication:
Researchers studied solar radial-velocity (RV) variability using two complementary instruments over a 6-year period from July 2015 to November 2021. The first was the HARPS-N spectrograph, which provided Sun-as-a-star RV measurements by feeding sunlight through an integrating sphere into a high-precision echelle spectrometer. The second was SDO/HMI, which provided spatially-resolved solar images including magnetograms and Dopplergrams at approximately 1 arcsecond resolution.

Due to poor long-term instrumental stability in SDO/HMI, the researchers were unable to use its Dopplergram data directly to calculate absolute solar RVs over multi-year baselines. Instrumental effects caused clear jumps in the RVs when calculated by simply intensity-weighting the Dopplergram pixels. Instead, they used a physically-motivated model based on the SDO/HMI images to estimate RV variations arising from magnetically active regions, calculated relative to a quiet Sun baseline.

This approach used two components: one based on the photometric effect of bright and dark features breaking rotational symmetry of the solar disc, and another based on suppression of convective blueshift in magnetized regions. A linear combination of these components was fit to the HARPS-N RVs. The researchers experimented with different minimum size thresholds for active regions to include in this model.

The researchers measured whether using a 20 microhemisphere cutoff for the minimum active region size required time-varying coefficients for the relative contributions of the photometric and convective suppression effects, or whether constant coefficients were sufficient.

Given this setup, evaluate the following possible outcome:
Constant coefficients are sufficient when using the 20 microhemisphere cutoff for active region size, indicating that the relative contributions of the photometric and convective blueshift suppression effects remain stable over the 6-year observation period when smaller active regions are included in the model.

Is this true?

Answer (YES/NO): NO